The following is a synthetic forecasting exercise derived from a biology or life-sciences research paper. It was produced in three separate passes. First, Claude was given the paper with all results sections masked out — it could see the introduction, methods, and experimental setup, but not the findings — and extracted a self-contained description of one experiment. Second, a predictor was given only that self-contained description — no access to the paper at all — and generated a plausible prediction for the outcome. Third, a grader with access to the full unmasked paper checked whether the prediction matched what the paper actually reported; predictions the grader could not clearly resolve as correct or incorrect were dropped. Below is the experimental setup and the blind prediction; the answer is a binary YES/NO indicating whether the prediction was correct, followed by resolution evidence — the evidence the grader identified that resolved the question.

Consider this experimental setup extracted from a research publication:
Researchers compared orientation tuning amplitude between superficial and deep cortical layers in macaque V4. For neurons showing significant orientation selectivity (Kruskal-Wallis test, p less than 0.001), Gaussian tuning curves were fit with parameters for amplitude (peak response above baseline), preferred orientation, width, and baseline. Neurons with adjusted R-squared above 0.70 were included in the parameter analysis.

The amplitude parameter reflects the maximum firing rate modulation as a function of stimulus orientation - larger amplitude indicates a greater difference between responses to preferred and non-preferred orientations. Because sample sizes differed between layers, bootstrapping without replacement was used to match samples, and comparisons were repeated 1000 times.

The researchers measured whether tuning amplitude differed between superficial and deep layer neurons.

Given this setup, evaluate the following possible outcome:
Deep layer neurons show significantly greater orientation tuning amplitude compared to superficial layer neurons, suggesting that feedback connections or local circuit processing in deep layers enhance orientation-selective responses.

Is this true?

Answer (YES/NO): NO